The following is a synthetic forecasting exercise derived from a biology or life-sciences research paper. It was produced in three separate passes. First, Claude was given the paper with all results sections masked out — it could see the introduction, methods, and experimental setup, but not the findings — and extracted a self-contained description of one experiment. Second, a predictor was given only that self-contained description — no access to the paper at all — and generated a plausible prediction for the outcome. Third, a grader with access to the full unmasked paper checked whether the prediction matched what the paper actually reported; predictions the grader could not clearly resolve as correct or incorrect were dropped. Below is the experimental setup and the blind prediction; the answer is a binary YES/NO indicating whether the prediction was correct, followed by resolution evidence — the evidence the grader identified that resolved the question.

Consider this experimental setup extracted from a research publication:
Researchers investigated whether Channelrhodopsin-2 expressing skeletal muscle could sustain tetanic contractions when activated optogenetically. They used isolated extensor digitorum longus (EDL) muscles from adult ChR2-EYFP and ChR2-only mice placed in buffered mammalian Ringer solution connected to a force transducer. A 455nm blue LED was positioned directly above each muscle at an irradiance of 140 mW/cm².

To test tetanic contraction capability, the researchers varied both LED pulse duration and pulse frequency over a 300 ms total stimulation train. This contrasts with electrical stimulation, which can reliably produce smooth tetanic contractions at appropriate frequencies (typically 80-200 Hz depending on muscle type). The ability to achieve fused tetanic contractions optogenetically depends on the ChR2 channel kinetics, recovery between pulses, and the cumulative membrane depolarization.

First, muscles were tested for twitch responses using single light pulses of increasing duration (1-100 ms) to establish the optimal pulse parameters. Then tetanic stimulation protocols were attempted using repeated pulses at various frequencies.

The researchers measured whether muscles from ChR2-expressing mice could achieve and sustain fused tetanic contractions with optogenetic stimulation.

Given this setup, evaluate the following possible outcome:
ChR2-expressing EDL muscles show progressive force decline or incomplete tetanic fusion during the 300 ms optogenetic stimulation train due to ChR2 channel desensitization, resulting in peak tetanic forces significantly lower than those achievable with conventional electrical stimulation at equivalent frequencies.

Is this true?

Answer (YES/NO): NO